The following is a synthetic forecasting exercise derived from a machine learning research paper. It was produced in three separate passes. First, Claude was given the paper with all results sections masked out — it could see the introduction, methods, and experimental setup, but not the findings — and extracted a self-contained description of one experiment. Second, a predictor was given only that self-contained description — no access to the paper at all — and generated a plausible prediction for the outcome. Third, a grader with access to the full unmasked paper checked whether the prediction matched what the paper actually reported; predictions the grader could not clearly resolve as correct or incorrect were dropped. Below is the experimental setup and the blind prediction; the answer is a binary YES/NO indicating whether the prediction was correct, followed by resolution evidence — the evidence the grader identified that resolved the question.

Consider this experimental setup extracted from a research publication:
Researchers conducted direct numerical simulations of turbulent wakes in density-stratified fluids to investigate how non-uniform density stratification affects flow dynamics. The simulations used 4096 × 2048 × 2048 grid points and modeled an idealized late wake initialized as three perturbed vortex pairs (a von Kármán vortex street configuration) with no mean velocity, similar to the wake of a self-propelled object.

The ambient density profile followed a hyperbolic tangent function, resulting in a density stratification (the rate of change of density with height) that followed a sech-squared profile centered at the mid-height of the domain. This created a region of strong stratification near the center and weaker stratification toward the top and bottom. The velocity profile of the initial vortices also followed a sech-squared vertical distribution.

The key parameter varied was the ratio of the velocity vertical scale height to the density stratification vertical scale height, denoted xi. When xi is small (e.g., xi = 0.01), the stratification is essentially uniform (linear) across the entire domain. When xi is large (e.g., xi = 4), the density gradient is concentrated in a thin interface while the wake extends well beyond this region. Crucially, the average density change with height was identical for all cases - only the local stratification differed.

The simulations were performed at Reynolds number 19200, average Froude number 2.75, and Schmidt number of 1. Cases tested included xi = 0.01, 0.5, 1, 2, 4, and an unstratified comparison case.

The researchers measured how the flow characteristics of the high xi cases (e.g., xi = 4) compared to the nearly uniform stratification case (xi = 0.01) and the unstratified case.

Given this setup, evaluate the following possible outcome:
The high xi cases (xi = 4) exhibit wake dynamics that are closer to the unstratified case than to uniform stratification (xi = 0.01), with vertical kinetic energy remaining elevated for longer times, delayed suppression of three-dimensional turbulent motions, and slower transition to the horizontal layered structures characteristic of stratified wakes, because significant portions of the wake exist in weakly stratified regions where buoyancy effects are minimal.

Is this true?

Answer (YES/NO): NO